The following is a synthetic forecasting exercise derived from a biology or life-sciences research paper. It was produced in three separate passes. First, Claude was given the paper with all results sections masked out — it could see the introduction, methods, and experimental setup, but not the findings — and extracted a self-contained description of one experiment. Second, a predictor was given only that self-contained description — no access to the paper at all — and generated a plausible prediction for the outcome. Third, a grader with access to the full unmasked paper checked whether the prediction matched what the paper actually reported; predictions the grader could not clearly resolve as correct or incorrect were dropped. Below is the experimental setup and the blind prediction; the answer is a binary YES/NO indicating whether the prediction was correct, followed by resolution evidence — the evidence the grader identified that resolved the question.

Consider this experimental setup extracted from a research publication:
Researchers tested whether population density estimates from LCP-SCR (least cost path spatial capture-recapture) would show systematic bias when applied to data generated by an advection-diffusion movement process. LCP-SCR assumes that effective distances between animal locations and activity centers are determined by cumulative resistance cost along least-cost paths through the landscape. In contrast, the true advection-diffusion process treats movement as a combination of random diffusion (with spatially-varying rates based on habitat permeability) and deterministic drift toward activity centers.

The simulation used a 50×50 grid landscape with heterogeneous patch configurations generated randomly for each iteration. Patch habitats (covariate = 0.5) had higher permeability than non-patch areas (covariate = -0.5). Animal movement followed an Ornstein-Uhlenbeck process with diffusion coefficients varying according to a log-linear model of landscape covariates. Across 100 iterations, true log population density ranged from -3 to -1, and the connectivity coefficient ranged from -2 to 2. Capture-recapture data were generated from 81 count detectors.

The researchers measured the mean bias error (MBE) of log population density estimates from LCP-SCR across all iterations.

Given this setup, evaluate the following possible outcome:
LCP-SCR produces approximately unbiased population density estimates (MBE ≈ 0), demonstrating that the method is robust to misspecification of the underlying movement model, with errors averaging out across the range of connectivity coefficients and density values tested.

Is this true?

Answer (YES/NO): YES